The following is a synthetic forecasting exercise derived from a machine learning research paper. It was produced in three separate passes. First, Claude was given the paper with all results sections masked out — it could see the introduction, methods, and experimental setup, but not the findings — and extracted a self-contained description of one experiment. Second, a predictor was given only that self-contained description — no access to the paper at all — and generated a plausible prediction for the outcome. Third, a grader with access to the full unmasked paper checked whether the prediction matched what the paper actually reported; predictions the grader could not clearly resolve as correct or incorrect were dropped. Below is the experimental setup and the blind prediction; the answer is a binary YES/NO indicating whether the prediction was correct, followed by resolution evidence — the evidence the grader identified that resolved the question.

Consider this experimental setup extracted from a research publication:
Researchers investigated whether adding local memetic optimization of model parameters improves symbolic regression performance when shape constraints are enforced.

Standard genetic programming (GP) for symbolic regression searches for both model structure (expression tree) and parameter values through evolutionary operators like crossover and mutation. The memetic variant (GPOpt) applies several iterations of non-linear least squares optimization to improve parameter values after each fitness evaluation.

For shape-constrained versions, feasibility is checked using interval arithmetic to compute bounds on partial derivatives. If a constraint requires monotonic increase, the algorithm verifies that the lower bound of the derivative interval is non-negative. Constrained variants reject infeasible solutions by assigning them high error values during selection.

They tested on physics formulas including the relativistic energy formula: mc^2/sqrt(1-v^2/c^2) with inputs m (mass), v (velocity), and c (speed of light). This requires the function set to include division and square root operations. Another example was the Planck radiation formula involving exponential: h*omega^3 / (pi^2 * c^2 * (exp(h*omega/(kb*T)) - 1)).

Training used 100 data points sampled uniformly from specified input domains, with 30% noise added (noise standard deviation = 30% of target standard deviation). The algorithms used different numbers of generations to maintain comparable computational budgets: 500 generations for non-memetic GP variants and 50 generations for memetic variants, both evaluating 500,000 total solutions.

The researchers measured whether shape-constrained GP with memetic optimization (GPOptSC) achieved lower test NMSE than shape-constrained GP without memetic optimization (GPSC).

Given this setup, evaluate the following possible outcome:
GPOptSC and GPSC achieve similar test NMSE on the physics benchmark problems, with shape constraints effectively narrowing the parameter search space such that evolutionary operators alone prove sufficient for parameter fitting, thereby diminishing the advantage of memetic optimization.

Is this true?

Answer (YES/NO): NO